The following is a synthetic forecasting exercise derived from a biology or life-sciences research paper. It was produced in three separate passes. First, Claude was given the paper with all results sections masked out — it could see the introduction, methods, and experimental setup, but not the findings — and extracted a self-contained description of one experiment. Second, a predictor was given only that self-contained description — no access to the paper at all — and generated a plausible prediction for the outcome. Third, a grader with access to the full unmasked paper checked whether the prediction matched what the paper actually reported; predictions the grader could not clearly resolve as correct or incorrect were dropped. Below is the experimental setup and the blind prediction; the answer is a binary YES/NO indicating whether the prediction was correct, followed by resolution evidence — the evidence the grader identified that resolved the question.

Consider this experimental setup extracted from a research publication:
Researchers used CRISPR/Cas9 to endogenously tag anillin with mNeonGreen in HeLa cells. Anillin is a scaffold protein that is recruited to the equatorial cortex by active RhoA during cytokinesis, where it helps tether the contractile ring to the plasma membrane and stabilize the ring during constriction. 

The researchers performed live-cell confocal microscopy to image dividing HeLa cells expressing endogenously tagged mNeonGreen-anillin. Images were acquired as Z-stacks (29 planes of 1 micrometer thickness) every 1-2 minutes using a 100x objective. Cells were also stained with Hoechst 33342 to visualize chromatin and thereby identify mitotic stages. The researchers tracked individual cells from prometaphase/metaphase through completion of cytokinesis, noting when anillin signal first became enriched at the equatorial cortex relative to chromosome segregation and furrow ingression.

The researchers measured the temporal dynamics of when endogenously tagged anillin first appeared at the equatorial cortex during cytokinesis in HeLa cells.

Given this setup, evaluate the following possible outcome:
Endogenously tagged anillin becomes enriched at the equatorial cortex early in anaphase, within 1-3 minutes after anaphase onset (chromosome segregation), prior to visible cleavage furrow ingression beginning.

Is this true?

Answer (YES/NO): NO